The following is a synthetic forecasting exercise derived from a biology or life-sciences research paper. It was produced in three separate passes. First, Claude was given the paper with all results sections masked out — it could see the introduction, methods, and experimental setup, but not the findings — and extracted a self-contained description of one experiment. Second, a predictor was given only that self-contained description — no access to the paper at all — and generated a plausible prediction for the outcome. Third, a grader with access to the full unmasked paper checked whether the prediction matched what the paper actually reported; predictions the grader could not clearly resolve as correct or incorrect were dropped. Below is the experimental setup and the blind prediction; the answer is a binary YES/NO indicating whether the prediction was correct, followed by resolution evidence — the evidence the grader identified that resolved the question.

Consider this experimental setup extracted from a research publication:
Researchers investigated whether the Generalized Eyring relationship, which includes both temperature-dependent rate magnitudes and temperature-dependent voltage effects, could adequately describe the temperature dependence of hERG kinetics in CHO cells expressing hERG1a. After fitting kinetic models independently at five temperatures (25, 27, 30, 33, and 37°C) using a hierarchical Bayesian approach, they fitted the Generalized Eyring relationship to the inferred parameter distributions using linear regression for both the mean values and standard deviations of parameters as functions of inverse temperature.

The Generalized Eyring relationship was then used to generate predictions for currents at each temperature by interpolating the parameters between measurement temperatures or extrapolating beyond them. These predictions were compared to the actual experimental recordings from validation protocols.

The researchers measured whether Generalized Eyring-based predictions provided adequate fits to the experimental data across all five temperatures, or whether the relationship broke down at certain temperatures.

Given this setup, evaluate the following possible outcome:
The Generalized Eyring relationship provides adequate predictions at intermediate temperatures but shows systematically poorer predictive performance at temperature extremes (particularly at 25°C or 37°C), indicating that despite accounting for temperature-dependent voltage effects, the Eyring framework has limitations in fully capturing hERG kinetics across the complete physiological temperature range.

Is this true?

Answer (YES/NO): NO